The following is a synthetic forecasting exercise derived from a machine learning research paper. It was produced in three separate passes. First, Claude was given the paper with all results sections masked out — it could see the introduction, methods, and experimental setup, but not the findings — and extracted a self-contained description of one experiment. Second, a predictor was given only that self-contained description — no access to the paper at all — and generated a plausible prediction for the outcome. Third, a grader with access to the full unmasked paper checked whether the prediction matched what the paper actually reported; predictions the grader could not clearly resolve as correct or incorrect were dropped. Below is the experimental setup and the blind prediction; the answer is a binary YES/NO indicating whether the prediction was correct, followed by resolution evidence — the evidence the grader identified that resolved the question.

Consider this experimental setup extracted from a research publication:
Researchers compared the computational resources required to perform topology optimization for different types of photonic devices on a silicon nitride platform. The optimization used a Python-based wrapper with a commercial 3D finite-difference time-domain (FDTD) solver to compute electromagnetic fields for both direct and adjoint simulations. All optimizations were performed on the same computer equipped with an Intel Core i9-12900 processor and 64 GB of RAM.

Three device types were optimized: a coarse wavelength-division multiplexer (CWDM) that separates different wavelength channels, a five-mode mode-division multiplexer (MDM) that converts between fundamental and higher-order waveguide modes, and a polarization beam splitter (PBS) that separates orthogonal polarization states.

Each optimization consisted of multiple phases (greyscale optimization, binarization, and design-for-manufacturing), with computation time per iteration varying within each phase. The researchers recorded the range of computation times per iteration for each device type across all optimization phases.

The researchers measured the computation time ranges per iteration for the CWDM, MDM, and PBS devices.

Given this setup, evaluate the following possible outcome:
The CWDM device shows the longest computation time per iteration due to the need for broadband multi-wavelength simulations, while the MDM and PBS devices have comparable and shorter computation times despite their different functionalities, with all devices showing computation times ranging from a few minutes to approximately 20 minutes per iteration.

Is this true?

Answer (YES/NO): NO